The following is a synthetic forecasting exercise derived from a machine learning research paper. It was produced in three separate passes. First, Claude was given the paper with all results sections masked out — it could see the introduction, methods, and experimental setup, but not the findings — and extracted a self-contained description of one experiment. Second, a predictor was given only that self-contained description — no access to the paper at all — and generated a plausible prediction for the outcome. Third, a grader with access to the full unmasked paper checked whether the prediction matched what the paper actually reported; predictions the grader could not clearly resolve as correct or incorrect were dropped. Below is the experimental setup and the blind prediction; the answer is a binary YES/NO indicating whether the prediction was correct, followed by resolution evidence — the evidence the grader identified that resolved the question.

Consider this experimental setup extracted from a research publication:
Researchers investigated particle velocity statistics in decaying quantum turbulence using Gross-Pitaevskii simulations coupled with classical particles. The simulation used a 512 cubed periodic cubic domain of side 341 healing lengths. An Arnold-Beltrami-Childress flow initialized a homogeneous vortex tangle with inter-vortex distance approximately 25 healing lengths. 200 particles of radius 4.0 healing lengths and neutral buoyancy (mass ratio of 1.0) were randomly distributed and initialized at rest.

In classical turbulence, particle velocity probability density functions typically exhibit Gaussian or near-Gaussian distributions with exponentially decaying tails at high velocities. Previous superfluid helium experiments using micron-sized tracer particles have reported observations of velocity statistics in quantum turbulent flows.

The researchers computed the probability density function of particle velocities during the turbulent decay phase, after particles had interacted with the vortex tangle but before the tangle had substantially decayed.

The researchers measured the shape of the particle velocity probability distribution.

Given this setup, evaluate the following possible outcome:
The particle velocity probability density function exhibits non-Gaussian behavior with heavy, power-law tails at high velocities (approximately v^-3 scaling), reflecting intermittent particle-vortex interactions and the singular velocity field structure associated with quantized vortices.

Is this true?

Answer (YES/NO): NO